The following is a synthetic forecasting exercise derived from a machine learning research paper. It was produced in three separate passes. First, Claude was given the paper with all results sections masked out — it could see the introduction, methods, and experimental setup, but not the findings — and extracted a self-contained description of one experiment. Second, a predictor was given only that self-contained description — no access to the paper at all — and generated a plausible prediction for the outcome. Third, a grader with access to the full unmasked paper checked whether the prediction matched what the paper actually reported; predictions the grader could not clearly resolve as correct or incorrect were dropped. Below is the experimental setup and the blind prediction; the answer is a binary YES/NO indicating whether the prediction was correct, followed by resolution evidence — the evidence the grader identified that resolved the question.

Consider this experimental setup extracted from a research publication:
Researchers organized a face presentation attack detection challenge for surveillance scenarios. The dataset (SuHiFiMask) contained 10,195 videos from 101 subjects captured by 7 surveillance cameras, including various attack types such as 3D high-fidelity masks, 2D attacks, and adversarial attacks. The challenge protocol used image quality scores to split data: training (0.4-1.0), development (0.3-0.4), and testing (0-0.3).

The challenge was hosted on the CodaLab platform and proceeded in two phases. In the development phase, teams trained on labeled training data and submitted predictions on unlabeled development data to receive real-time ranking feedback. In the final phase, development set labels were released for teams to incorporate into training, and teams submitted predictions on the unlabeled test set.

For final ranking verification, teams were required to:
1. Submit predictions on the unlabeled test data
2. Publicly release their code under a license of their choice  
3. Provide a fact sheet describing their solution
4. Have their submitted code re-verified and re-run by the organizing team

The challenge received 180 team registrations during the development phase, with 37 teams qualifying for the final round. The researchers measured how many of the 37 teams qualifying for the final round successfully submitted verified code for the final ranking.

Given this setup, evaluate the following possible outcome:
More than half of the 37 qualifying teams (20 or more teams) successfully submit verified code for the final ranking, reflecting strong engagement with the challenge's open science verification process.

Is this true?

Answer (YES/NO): NO